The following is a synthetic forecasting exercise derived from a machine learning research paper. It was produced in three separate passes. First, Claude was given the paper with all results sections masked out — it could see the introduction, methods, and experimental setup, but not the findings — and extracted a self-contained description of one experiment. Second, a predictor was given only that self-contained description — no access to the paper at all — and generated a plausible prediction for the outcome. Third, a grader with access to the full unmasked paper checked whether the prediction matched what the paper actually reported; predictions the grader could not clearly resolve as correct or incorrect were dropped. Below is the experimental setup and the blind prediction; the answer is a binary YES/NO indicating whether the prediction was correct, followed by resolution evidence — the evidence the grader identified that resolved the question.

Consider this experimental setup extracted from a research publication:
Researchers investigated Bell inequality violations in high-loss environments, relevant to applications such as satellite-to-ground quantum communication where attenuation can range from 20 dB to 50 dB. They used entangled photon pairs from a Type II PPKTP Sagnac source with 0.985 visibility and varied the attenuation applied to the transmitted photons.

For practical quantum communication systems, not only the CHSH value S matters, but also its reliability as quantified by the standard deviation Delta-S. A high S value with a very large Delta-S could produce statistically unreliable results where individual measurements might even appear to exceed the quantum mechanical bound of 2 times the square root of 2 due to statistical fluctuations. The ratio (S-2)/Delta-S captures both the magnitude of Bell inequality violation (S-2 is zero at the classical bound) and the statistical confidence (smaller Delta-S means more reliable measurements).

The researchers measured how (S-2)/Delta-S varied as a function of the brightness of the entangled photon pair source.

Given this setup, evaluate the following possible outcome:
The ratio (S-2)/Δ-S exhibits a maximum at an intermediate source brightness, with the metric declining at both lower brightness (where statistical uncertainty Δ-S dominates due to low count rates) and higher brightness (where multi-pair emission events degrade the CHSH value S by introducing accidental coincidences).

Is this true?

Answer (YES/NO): YES